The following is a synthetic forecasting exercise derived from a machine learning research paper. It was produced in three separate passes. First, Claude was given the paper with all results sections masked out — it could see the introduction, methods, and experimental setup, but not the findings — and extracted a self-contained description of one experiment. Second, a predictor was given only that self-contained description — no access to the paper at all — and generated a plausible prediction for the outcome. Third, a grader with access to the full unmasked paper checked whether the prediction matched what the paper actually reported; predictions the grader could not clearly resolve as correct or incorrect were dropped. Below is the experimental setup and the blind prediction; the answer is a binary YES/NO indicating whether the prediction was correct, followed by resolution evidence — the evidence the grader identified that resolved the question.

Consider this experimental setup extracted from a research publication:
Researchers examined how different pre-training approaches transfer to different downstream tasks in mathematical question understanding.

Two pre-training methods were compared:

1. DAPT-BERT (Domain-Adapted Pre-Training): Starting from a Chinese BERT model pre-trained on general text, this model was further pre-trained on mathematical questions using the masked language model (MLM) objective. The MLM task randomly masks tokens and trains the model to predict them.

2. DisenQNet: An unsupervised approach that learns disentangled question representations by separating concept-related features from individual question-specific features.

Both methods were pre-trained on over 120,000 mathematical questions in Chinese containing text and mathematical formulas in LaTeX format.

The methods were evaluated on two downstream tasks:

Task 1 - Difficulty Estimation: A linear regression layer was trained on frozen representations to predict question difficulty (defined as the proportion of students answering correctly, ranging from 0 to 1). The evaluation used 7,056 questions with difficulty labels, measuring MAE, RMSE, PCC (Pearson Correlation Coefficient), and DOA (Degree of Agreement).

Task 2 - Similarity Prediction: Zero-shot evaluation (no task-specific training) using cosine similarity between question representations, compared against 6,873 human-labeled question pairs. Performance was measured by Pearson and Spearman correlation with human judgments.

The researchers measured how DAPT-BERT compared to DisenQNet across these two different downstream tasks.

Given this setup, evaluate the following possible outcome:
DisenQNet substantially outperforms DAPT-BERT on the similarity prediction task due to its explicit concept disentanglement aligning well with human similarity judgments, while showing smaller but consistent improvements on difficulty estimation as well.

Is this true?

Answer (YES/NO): NO